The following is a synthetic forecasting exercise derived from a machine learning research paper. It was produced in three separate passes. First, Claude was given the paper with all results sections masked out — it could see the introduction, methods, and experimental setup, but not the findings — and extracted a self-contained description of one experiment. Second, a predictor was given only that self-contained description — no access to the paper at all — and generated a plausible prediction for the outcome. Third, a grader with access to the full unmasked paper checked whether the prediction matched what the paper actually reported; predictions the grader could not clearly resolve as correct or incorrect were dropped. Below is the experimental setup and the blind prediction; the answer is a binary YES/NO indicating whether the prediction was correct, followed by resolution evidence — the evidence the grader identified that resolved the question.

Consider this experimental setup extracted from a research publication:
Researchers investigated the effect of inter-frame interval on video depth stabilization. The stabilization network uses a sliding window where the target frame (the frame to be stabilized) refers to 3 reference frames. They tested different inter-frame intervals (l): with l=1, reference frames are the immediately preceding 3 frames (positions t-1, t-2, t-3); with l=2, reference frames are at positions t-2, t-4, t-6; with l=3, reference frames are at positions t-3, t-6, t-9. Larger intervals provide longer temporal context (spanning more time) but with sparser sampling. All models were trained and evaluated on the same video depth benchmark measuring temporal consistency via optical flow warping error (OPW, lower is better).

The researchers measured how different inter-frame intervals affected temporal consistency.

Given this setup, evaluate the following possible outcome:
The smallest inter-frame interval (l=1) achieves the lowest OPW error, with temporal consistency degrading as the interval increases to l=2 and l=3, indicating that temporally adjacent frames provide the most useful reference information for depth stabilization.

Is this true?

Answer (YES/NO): YES